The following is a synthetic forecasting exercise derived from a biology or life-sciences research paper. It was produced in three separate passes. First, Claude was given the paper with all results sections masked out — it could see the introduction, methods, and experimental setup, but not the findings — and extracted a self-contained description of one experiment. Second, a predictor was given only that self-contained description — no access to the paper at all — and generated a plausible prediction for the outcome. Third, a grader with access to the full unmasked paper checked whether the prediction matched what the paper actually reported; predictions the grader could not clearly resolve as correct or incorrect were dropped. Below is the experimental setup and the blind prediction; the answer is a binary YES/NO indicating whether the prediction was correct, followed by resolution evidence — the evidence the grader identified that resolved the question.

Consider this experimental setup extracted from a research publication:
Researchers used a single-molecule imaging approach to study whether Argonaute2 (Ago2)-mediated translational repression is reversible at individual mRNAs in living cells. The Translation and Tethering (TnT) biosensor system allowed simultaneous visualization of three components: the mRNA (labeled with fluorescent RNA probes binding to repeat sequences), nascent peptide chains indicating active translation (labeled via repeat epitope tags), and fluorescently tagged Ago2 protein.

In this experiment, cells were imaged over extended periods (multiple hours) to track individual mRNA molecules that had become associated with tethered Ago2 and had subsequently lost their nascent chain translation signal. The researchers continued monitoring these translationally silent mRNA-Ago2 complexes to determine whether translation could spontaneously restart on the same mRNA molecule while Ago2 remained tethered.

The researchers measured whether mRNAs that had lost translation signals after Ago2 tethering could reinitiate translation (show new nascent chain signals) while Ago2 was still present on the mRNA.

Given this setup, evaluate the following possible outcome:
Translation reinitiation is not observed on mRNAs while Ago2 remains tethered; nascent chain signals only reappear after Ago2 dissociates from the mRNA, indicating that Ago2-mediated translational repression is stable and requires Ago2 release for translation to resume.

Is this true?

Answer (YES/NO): NO